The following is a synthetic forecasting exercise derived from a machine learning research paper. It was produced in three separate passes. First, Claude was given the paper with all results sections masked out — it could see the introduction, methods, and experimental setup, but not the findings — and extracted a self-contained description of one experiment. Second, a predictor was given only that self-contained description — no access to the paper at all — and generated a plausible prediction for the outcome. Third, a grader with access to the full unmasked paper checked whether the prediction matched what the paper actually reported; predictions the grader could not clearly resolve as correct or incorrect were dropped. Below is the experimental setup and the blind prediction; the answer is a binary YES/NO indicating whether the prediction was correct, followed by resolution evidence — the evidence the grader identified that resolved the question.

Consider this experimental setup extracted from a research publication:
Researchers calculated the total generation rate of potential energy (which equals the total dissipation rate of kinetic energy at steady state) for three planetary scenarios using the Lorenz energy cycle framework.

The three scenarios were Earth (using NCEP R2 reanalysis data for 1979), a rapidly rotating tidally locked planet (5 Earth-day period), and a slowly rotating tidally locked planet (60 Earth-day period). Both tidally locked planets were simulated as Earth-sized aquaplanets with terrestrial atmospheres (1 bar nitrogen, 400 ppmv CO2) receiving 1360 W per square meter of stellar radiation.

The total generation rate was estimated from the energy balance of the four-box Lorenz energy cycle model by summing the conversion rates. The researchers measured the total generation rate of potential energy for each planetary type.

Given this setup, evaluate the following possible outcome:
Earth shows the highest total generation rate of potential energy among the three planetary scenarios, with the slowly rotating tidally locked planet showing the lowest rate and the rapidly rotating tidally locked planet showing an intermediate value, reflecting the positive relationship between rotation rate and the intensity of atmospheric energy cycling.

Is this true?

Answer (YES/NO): NO